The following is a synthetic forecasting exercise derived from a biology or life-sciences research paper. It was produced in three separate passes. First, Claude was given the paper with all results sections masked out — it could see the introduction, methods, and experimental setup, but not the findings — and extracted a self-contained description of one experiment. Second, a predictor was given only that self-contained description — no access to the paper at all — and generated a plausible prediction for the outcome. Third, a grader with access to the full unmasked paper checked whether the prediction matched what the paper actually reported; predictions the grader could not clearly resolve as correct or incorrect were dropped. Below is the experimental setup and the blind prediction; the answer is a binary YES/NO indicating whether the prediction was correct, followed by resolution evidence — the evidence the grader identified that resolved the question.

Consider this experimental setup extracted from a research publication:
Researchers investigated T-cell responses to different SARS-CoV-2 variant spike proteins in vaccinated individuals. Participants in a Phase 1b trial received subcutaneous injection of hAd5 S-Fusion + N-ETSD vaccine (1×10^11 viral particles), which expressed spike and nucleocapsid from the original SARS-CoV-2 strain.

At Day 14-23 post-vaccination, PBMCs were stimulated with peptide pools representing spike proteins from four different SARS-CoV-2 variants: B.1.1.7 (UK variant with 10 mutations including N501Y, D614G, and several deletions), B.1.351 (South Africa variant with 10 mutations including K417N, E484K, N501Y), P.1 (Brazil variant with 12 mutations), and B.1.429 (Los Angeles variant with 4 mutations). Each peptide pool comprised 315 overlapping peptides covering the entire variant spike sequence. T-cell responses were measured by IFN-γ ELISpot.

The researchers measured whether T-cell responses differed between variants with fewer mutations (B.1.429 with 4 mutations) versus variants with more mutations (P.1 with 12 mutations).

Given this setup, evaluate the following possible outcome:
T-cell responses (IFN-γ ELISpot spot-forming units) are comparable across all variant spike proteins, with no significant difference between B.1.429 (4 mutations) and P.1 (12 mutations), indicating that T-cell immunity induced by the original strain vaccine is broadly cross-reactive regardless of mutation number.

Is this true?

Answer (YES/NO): YES